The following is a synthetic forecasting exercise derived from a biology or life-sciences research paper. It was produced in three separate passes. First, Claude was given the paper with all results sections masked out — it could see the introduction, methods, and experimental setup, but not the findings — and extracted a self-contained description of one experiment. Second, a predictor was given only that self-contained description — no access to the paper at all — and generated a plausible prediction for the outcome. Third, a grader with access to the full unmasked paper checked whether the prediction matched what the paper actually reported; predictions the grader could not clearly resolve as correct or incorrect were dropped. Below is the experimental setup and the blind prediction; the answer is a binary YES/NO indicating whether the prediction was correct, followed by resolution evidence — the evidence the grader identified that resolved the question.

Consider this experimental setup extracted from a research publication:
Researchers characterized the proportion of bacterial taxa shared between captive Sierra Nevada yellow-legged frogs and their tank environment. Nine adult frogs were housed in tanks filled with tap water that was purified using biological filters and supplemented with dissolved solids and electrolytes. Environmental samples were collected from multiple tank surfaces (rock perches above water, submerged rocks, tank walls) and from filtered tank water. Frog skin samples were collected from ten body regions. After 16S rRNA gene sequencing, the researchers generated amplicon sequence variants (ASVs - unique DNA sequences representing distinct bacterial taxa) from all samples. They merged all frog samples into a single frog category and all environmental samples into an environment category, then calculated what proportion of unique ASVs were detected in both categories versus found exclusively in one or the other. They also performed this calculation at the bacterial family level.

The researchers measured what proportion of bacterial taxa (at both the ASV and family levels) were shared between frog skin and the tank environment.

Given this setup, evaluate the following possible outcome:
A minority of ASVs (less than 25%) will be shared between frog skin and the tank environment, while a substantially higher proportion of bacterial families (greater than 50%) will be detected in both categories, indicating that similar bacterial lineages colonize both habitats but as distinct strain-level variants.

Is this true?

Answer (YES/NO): NO